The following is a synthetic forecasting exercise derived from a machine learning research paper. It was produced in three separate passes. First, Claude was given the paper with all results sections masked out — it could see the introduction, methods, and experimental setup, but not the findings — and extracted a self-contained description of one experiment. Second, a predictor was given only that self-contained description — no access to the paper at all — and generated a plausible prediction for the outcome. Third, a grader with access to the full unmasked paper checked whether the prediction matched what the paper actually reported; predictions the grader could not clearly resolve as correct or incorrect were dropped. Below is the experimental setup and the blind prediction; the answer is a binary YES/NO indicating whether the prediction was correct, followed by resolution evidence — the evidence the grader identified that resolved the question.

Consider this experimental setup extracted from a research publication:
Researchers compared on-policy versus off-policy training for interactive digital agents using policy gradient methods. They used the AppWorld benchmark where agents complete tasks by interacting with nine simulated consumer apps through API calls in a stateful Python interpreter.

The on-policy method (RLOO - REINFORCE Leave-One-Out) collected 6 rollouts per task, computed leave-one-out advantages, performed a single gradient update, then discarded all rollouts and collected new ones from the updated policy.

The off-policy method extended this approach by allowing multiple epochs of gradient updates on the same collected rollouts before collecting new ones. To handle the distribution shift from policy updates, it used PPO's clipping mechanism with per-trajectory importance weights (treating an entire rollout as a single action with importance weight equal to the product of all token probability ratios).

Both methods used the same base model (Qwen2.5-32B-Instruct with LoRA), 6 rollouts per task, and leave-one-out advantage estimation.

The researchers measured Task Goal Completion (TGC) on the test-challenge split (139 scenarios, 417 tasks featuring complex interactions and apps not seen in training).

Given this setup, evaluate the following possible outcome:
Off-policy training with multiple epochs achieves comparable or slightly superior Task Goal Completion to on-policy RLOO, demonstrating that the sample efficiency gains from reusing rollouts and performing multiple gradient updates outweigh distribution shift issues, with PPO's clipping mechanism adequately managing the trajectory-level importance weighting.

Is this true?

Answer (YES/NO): NO